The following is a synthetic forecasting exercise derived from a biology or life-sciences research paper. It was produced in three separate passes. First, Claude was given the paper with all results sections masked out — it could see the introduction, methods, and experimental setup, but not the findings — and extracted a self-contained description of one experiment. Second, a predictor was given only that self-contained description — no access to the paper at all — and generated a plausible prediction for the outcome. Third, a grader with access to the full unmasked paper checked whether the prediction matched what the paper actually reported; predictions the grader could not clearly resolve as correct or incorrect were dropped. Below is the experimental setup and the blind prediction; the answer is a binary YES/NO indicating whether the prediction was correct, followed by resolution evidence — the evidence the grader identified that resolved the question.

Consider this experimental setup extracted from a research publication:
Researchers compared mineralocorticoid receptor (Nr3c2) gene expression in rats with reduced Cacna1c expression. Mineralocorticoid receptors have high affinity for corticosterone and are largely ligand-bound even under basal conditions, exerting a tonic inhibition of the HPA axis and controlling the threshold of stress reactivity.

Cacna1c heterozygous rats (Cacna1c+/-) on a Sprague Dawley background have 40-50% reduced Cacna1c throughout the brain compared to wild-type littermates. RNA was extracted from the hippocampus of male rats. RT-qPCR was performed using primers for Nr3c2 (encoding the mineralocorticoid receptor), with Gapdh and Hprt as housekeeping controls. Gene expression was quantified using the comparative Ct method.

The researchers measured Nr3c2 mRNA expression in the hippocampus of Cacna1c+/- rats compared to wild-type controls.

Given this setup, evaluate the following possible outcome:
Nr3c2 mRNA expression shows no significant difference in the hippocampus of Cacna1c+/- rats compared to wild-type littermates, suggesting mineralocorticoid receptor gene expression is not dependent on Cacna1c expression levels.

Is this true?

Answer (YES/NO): YES